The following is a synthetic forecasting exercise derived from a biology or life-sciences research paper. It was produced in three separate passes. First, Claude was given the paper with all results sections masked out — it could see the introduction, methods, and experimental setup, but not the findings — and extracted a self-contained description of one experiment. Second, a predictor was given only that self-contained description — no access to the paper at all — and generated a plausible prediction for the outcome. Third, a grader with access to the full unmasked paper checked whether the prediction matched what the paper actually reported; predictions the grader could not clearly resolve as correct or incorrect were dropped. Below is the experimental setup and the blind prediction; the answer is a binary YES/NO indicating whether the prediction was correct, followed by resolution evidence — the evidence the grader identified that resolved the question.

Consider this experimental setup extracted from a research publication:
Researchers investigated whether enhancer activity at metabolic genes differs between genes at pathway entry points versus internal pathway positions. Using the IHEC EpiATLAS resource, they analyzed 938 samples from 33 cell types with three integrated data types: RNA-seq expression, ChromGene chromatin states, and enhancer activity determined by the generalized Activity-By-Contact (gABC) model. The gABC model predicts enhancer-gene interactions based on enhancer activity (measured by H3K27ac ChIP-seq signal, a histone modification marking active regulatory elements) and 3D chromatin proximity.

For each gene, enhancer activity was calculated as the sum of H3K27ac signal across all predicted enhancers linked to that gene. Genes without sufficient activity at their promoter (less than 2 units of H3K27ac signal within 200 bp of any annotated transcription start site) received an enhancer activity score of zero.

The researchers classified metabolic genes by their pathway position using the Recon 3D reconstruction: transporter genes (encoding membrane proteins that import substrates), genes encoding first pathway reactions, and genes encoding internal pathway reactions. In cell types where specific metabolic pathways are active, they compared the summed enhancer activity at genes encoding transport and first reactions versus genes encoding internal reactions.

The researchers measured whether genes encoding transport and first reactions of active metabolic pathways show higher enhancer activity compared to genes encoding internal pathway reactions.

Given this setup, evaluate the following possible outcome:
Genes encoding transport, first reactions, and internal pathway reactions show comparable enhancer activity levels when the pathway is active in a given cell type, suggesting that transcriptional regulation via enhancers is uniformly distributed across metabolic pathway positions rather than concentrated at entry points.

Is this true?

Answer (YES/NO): NO